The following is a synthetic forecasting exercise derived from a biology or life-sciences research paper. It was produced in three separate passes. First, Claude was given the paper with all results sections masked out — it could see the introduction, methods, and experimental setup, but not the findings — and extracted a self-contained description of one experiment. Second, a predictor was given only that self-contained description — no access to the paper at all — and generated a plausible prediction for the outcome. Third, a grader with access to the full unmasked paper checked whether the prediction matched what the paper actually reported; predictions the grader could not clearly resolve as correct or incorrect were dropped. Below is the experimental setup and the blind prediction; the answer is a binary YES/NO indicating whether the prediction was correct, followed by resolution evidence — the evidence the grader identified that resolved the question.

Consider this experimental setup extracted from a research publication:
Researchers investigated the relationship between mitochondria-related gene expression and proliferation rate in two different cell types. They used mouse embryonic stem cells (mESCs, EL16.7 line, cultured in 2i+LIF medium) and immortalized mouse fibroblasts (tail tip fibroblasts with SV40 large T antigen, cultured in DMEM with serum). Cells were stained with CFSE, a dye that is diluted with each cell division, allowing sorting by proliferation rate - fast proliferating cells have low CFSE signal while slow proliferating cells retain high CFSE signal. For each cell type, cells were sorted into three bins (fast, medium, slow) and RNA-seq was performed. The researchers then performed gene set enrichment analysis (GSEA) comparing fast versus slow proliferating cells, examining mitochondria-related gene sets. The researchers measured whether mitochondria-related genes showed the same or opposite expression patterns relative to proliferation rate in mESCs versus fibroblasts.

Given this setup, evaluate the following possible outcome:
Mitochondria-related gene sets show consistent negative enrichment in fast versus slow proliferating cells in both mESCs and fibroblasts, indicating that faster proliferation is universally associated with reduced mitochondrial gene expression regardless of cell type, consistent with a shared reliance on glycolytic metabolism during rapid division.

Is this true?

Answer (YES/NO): NO